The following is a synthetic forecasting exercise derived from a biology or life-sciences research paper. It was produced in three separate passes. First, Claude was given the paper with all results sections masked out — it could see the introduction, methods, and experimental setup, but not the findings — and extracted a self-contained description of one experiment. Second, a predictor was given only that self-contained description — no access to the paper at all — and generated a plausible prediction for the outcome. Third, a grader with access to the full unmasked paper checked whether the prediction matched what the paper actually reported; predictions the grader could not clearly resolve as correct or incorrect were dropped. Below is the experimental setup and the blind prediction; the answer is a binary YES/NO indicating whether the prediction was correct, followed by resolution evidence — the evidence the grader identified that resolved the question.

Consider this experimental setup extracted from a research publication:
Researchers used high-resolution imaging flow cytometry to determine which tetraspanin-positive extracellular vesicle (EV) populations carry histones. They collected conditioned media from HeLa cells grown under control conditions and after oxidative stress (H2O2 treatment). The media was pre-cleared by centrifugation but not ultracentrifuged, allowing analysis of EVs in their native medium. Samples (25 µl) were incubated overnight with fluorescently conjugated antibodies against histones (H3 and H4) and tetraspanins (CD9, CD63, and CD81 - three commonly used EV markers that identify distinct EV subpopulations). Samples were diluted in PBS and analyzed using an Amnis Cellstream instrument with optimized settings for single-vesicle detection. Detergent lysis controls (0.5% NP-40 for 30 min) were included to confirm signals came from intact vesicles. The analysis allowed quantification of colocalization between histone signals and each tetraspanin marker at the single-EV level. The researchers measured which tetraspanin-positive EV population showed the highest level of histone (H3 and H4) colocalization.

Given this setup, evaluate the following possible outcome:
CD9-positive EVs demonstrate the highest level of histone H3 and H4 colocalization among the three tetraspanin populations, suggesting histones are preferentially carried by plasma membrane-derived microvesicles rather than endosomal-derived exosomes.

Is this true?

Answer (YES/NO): NO